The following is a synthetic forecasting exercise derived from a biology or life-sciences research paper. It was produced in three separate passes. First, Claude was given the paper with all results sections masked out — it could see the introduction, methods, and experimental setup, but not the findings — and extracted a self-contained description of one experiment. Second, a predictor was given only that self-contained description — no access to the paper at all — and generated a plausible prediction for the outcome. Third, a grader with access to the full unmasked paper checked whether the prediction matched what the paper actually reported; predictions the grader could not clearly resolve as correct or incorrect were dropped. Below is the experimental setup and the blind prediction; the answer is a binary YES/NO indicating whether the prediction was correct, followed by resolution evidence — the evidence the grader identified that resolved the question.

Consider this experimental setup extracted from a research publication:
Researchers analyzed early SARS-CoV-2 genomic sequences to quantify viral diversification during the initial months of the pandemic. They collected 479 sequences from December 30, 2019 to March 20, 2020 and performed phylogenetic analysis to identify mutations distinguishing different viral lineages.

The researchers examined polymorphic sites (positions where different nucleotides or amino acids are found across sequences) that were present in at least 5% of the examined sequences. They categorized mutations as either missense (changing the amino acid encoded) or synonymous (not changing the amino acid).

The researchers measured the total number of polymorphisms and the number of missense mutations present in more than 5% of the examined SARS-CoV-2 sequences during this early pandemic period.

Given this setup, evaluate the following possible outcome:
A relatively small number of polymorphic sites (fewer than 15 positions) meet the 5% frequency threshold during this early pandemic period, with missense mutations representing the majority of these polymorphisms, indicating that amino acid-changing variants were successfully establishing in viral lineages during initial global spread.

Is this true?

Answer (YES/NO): NO